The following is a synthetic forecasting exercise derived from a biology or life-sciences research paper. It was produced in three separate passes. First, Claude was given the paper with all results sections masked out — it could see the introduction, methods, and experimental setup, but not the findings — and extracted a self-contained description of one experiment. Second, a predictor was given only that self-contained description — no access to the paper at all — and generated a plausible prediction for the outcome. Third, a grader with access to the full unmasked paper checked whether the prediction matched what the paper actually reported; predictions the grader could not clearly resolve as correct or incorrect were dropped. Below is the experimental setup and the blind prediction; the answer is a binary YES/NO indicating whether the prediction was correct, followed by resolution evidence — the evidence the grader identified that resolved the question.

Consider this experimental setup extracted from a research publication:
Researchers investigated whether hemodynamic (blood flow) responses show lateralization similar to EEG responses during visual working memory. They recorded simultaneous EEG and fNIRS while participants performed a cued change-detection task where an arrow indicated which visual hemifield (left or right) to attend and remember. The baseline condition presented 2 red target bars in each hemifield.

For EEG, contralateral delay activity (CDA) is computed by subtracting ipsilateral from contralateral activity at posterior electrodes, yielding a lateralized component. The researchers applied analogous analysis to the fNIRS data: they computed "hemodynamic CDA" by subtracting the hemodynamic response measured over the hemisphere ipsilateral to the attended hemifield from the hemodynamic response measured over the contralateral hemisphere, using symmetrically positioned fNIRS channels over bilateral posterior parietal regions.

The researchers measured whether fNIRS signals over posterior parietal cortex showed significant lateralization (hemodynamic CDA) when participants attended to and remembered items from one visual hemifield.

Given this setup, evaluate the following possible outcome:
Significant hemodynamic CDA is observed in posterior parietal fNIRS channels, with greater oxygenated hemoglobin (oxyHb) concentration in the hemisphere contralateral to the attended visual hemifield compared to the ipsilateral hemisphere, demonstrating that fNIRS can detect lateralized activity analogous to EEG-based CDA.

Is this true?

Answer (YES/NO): YES